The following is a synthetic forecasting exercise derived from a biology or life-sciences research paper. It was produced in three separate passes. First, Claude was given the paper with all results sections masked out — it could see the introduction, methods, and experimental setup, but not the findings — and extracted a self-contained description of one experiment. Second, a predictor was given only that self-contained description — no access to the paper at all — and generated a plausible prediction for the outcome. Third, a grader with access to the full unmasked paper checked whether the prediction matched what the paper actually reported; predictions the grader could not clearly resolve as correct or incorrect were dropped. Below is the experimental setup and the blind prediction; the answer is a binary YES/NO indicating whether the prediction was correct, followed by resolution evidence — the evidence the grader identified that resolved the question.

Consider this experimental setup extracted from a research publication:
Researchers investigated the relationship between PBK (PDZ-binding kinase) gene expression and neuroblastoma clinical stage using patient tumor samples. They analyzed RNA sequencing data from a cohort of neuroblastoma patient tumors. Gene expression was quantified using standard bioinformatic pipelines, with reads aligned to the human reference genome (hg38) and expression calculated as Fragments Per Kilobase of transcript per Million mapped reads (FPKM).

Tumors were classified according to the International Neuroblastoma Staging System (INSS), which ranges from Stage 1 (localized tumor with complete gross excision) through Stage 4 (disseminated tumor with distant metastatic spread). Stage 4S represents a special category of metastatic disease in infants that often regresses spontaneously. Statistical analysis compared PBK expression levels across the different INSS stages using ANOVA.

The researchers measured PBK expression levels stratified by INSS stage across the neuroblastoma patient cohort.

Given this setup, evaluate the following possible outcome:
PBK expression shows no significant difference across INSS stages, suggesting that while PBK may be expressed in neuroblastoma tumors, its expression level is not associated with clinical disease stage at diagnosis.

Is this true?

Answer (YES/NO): NO